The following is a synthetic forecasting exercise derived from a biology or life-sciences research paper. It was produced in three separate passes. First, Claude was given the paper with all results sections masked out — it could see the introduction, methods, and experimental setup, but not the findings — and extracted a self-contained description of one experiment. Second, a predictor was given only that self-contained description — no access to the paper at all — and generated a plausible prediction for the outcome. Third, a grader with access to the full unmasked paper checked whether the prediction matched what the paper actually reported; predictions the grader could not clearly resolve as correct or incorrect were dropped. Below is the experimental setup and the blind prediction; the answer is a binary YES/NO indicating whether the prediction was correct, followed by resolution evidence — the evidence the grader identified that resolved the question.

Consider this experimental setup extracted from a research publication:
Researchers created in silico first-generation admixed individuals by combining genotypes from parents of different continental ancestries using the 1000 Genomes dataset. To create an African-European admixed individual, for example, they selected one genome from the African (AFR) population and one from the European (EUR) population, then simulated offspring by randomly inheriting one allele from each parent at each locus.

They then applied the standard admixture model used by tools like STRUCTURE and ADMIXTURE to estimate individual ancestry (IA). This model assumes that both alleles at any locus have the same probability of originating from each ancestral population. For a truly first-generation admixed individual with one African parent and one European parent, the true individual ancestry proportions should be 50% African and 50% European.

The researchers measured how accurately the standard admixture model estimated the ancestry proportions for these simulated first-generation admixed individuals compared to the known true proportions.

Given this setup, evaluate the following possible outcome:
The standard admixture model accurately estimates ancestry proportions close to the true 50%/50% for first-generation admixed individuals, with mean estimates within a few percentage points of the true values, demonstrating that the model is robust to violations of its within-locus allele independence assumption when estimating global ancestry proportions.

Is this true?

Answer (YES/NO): NO